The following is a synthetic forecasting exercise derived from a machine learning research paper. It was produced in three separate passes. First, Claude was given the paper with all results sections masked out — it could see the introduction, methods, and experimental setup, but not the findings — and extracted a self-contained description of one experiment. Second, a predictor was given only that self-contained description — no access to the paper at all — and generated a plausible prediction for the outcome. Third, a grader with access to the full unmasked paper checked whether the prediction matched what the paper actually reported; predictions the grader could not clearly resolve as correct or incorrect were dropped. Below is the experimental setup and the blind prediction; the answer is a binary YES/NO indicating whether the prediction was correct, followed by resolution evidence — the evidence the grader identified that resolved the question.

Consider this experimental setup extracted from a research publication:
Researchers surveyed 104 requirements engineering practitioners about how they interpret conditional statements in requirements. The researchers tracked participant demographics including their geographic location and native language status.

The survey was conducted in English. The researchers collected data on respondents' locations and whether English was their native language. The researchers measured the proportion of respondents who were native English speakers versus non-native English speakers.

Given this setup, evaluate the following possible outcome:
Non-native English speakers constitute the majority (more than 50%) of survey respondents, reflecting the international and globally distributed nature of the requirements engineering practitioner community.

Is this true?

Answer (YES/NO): YES